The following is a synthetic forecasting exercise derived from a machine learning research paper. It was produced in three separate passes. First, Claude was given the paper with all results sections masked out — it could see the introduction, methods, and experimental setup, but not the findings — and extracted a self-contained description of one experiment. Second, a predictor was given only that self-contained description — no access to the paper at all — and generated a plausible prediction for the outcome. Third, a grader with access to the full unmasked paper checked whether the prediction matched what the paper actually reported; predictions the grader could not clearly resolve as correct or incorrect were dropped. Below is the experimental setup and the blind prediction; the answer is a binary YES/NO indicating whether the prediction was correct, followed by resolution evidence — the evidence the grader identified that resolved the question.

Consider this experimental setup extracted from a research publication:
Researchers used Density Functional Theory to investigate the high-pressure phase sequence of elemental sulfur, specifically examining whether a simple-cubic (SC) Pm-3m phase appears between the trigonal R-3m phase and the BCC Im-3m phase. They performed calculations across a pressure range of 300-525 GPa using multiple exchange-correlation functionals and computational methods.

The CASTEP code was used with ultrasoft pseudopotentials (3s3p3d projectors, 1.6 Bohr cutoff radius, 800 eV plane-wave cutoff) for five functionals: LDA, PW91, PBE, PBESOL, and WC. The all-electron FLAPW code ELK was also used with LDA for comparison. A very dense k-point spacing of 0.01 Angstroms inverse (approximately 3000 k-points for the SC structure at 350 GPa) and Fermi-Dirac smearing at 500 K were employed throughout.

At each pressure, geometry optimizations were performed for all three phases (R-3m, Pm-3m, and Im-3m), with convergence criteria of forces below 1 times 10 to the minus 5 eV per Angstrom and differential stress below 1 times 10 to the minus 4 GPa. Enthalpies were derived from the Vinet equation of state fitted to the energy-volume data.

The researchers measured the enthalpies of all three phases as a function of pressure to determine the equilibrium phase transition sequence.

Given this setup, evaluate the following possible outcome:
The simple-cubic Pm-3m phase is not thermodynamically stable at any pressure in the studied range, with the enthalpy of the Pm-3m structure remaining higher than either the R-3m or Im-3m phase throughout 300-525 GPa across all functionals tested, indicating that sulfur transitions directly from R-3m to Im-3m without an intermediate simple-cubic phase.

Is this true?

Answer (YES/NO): YES